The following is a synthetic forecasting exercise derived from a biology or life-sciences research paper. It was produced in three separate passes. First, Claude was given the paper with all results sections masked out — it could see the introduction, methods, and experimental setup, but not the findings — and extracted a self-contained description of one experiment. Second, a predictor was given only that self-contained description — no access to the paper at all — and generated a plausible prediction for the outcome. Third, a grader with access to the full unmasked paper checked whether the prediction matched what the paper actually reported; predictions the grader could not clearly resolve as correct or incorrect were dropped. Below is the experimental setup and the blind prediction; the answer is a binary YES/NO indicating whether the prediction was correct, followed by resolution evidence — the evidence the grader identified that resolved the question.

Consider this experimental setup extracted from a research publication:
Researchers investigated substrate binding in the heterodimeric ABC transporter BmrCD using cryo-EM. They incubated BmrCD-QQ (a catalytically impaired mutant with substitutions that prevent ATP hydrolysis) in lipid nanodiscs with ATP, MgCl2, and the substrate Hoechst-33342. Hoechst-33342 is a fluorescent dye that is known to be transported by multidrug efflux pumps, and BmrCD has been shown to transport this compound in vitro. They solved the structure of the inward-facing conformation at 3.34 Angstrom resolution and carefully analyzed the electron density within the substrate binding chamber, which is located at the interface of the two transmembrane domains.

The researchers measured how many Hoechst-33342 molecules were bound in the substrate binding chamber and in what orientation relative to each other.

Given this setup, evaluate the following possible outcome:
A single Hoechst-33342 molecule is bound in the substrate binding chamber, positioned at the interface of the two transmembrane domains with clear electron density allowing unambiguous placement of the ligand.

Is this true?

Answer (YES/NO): NO